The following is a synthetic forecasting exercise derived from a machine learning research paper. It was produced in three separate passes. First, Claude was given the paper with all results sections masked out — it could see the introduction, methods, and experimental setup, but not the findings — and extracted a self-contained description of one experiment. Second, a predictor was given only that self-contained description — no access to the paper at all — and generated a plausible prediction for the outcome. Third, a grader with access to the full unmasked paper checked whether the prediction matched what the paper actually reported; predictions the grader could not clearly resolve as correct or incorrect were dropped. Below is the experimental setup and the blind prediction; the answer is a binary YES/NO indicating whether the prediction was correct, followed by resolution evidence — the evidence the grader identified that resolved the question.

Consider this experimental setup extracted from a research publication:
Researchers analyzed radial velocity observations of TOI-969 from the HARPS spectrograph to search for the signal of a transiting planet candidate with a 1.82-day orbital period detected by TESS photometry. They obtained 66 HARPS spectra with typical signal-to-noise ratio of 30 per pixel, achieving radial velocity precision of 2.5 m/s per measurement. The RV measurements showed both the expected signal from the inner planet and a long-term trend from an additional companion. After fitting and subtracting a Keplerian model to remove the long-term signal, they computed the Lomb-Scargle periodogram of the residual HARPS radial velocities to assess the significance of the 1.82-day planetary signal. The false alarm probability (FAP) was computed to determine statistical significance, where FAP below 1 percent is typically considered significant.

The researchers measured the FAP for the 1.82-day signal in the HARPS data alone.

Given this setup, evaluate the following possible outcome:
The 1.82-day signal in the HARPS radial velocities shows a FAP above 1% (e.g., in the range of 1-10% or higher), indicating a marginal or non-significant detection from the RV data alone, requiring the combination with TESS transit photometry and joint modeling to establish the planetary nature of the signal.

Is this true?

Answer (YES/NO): YES